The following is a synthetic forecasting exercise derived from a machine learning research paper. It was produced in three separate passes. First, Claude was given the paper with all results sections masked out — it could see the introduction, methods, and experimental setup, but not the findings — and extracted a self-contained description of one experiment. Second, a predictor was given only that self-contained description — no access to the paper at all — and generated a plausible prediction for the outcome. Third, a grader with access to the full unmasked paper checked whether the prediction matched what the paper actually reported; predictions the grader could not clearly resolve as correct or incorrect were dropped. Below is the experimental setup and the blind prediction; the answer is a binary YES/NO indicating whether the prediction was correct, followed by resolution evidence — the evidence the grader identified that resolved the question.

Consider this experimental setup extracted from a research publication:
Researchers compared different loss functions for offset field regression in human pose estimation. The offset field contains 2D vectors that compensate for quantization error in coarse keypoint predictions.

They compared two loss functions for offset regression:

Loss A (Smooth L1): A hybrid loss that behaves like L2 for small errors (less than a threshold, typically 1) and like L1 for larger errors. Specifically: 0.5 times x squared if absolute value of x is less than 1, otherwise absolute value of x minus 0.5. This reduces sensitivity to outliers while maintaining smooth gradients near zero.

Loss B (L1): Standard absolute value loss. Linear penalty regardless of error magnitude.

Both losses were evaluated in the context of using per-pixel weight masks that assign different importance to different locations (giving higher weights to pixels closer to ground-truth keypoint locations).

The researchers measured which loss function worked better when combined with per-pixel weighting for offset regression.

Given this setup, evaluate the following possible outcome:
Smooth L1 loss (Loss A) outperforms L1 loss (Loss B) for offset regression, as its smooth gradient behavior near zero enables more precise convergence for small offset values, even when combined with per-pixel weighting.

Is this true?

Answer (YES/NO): NO